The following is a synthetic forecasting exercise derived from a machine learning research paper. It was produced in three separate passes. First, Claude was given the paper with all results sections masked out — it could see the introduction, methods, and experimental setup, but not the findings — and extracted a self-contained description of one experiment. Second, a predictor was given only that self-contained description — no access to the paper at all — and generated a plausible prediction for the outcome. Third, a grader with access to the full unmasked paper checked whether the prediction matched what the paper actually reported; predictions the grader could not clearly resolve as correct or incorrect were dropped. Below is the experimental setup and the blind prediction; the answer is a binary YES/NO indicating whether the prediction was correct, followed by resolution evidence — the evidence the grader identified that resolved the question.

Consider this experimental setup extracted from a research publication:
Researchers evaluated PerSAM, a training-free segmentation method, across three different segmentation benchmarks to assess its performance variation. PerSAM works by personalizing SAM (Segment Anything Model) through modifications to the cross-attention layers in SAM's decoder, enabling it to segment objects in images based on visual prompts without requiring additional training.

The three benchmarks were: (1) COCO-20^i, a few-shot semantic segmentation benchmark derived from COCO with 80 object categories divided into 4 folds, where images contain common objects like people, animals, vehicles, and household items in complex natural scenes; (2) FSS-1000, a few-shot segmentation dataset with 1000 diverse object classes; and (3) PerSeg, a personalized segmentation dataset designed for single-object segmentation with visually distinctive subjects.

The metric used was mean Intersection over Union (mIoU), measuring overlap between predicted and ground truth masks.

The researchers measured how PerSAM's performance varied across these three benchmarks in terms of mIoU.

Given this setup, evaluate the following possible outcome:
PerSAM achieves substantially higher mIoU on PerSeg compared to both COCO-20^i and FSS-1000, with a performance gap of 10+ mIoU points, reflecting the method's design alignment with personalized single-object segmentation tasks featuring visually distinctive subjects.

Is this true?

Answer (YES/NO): NO